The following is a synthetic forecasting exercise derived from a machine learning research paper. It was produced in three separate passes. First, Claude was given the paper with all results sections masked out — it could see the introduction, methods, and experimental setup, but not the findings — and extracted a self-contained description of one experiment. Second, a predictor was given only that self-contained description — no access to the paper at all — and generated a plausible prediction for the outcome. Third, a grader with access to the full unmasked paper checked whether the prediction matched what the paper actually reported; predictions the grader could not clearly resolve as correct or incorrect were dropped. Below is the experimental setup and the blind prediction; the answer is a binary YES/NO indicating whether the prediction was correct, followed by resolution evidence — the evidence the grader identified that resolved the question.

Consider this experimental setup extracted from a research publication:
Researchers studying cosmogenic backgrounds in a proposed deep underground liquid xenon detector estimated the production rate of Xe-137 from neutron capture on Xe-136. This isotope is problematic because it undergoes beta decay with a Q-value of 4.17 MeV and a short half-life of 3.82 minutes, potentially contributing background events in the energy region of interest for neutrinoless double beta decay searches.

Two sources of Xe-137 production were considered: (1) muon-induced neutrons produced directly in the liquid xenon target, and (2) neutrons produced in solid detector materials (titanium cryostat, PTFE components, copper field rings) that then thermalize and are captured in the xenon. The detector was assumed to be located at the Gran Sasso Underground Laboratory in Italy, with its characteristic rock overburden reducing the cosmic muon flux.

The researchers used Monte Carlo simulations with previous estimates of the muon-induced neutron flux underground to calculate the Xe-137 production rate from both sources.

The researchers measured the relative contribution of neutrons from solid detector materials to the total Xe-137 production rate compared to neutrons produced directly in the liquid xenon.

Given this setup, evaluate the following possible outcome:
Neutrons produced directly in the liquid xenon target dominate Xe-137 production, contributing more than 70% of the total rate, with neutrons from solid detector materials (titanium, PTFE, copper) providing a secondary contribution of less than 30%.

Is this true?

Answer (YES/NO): YES